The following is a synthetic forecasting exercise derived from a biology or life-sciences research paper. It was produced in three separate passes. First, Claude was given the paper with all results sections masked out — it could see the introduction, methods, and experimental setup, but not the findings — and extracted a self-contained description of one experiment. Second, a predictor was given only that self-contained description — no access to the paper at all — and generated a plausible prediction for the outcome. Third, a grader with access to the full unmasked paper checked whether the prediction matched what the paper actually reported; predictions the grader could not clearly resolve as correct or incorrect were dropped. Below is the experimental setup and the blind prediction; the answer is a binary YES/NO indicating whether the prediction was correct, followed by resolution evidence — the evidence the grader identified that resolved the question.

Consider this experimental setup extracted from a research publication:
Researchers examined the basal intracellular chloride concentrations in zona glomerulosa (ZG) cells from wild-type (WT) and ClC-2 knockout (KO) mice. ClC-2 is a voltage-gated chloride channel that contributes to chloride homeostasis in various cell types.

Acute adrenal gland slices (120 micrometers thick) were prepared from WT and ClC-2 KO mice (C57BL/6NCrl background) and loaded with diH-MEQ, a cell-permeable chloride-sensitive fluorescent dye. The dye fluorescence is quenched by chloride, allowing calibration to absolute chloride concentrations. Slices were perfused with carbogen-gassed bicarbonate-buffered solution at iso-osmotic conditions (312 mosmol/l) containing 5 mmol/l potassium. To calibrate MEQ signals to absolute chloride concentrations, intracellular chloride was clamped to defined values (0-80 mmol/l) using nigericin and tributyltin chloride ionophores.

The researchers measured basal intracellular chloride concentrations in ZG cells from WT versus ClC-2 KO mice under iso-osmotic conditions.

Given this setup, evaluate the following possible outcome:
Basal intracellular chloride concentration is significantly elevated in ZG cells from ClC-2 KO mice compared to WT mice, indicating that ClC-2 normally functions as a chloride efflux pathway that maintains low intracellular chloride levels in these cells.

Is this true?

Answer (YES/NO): NO